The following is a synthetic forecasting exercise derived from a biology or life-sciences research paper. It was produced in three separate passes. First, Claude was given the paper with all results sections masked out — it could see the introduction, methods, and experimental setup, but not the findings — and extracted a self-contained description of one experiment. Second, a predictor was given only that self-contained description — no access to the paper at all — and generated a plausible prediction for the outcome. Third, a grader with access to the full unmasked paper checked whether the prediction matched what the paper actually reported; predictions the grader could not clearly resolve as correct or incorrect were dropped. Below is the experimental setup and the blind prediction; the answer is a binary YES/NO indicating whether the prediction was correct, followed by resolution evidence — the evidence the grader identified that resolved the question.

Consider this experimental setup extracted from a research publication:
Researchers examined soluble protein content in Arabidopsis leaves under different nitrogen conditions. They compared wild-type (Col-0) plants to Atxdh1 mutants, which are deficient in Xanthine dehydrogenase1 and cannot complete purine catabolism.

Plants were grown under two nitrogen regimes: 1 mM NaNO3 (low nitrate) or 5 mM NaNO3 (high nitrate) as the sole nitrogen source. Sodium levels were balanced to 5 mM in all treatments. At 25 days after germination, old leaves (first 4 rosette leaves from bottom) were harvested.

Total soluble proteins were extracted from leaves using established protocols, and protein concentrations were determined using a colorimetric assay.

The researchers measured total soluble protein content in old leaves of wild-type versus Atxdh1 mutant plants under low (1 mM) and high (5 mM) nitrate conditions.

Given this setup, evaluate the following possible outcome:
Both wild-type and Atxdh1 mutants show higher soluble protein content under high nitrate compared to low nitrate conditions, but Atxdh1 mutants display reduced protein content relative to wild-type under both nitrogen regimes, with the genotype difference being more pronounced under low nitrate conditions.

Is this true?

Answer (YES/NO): NO